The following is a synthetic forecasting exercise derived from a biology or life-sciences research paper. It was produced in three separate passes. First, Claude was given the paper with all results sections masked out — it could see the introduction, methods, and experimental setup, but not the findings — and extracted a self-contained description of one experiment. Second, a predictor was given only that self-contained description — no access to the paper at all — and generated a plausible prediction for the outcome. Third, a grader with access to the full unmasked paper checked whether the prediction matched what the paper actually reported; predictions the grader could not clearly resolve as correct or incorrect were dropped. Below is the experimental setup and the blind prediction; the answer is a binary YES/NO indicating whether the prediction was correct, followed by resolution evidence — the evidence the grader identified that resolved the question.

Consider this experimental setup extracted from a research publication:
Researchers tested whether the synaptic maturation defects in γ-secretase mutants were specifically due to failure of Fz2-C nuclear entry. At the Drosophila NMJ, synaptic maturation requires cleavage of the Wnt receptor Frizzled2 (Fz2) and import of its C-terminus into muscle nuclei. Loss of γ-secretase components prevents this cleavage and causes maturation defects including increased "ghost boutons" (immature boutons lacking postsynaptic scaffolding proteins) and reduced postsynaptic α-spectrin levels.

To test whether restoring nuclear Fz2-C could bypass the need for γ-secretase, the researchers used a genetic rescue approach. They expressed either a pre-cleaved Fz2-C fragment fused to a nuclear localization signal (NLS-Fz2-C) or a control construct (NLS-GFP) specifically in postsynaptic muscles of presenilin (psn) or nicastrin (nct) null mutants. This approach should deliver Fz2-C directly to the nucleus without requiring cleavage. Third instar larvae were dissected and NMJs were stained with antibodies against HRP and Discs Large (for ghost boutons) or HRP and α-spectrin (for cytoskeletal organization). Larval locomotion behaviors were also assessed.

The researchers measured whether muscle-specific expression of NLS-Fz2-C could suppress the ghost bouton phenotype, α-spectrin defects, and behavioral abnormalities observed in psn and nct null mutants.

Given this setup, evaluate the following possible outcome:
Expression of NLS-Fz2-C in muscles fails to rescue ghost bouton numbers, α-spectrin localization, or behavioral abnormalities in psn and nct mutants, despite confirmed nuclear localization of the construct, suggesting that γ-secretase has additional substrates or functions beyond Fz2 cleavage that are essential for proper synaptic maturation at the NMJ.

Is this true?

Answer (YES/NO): NO